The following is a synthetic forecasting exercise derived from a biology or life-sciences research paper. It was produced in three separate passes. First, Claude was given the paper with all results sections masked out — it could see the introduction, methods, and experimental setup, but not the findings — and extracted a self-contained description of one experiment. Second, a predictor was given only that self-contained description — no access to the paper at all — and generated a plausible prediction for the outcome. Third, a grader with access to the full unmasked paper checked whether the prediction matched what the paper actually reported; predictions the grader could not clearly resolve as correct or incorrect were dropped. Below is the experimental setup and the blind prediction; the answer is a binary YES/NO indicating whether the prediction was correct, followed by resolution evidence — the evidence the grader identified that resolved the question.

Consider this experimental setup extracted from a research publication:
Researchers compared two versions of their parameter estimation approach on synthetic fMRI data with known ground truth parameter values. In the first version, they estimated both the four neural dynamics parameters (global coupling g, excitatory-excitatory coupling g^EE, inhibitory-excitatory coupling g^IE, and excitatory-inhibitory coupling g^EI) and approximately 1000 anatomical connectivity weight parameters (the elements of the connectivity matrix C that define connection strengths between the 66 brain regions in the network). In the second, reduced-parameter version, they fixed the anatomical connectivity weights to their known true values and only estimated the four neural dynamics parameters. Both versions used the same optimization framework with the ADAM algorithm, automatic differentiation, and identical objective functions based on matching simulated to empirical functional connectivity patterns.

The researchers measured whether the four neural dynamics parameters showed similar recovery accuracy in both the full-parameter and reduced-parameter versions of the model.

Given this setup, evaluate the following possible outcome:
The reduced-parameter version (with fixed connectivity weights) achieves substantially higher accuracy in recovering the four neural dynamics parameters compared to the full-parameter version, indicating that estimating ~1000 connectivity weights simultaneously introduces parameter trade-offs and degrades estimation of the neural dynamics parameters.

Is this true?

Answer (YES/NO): NO